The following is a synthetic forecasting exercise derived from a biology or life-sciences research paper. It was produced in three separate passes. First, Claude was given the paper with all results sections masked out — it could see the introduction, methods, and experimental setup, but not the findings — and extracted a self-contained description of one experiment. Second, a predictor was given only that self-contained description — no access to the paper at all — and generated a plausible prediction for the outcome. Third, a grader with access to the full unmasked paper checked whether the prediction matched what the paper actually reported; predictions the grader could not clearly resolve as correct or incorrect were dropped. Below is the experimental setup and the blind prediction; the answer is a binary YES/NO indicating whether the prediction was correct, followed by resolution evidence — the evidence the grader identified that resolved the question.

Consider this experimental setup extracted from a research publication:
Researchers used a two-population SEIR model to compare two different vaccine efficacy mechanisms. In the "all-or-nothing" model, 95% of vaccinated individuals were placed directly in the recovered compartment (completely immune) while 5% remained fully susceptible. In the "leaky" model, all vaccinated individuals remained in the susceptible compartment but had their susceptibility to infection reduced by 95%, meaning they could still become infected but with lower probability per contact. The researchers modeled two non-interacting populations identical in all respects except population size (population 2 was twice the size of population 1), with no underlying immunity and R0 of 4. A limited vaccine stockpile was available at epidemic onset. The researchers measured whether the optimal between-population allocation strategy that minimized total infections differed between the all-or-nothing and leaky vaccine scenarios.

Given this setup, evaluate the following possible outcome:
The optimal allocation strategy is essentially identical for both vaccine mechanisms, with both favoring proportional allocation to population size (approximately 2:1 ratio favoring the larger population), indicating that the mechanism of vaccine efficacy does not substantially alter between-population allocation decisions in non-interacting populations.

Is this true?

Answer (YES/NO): NO